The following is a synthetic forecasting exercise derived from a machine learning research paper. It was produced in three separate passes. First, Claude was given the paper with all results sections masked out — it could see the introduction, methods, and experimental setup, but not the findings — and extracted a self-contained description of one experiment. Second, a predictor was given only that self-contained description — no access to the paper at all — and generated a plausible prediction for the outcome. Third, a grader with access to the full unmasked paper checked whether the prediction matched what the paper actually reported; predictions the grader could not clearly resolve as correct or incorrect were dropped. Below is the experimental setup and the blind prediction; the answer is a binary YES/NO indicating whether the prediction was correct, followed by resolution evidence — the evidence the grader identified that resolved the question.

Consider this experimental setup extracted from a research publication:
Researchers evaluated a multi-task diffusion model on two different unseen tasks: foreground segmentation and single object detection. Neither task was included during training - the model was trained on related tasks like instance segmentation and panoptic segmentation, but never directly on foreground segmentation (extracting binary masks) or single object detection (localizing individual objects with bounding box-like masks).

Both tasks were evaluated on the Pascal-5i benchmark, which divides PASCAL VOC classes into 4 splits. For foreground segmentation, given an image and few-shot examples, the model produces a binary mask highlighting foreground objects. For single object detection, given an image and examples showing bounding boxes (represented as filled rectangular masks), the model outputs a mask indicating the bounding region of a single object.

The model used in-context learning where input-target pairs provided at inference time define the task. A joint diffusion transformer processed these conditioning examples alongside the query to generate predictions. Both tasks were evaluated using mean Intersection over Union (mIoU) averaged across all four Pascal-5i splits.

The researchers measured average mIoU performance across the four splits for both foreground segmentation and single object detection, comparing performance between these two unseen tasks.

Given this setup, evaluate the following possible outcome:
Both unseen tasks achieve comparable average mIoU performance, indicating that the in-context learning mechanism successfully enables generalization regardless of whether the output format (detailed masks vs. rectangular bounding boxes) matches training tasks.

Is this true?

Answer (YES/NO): YES